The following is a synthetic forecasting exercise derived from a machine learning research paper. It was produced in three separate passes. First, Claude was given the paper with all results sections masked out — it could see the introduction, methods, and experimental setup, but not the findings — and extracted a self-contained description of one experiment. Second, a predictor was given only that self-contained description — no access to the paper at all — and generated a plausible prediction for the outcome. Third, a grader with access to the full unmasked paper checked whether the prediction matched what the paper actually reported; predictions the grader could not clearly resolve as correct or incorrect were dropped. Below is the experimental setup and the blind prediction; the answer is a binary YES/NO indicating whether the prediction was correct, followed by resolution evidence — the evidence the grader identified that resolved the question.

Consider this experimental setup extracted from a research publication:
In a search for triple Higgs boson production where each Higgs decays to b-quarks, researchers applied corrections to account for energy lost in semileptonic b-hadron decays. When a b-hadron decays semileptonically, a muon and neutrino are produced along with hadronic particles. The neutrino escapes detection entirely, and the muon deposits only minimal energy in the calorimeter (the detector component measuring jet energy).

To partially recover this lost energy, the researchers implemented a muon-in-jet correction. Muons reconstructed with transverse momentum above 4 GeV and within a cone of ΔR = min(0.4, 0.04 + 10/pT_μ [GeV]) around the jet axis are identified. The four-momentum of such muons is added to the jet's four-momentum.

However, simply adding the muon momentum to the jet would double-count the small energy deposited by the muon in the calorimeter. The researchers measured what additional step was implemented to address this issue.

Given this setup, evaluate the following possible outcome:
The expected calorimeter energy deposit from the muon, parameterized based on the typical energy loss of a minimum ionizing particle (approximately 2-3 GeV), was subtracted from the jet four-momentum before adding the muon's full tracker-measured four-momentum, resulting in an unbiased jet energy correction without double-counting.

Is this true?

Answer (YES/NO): NO